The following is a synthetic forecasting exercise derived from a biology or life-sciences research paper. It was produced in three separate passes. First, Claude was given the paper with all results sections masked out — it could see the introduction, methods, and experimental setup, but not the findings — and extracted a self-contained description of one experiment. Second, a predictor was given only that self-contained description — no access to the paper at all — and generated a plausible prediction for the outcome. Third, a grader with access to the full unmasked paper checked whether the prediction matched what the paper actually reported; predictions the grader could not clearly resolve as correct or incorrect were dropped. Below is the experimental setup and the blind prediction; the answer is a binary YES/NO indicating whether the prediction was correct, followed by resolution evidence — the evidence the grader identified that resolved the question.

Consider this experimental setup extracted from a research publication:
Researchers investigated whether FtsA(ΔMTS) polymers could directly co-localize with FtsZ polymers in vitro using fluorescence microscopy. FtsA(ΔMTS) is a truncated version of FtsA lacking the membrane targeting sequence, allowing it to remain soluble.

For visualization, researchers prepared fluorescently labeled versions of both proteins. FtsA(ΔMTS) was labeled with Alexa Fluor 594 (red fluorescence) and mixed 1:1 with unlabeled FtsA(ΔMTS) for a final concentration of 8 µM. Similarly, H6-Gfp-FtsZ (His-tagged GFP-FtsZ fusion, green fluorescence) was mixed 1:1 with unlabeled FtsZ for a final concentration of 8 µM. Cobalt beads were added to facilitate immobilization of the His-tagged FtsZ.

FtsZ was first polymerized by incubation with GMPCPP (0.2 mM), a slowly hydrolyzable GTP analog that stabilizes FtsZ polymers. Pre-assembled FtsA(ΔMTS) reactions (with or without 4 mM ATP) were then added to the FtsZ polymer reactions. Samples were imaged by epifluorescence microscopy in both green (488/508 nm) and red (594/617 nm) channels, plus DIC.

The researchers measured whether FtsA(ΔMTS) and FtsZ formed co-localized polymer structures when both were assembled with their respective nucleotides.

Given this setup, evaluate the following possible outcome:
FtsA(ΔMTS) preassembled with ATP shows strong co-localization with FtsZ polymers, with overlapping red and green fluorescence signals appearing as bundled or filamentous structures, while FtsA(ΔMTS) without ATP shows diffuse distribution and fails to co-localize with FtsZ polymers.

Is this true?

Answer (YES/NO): YES